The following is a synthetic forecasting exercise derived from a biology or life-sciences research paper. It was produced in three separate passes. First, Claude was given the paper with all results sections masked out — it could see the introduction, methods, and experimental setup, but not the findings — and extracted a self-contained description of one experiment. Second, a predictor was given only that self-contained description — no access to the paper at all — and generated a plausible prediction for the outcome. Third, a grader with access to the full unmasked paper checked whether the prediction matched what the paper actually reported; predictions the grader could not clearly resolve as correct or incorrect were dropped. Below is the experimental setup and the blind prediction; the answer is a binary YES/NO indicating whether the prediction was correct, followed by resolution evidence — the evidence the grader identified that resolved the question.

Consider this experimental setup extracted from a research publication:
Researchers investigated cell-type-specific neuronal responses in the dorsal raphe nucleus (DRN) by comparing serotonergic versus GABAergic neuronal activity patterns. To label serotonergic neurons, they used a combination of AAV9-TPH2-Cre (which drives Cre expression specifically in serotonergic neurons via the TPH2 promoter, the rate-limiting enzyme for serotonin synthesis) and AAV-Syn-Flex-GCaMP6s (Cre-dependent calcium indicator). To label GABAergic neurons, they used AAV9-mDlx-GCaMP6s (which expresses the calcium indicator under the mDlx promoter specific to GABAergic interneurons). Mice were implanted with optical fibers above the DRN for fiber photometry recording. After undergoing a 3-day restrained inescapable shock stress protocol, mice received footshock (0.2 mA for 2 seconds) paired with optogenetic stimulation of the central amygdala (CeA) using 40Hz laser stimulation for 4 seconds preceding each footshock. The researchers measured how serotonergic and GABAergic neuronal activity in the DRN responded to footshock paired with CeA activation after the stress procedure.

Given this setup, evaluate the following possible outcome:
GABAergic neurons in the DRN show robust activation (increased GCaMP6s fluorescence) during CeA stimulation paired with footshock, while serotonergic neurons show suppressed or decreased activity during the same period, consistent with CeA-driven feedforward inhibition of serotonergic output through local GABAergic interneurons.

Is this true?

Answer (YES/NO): NO